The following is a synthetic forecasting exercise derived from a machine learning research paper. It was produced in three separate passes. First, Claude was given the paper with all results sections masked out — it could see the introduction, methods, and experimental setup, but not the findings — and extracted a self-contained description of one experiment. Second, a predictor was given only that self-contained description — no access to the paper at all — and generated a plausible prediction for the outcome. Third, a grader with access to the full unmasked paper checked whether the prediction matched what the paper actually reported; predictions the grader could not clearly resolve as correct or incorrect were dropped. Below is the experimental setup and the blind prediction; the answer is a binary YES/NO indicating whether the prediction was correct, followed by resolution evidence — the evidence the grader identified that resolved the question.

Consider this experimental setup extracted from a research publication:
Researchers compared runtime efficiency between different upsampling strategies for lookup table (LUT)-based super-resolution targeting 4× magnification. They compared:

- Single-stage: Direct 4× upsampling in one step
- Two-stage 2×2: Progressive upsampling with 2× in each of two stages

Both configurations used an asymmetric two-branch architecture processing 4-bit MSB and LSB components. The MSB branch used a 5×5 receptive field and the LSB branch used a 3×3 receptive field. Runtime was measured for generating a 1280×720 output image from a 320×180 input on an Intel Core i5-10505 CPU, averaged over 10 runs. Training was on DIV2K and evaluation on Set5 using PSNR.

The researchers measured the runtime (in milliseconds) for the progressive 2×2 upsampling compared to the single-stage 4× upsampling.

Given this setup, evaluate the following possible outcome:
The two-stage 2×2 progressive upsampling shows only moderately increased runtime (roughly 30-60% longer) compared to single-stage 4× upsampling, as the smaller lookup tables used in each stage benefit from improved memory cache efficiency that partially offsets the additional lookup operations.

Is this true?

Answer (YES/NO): NO